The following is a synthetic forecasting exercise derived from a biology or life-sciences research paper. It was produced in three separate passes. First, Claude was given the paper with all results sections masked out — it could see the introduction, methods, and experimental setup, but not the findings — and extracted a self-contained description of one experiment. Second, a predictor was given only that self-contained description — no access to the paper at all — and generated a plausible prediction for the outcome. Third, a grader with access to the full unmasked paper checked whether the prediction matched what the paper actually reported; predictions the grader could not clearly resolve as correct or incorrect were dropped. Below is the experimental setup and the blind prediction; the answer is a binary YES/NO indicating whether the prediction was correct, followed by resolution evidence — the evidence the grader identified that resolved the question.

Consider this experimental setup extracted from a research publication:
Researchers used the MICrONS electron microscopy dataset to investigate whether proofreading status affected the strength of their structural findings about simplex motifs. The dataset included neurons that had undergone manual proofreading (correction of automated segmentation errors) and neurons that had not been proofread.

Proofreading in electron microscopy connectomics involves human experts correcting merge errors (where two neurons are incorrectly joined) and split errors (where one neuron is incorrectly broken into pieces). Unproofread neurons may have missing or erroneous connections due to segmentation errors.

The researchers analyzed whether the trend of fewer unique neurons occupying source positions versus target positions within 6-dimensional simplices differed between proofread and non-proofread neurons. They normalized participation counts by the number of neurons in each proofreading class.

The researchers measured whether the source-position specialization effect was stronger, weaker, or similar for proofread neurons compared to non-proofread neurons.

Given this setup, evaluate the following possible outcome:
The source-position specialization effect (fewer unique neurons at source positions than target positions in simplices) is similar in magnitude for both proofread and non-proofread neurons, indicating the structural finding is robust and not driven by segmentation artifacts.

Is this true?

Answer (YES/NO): YES